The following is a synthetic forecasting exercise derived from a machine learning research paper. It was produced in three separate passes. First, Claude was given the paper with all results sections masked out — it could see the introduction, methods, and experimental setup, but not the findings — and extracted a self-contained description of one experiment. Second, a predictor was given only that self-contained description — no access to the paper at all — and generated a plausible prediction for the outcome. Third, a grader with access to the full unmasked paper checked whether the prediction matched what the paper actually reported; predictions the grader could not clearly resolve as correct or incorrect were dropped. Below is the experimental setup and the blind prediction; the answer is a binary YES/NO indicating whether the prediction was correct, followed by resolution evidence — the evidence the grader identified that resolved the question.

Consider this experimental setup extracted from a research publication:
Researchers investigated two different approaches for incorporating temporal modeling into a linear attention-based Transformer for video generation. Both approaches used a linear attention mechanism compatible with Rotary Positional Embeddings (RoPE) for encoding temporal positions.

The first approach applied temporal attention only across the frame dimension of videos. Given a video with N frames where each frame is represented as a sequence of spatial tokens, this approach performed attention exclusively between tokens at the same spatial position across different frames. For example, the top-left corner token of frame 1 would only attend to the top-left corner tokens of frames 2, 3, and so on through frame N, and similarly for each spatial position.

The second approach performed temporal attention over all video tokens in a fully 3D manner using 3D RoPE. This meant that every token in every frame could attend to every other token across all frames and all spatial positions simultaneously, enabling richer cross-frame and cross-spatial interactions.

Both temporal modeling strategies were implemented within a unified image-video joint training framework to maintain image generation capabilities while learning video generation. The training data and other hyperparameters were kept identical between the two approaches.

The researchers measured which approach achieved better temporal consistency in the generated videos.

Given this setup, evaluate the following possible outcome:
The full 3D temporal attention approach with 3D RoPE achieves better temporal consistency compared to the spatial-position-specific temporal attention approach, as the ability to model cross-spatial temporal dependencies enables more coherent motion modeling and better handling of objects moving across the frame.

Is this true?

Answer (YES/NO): NO